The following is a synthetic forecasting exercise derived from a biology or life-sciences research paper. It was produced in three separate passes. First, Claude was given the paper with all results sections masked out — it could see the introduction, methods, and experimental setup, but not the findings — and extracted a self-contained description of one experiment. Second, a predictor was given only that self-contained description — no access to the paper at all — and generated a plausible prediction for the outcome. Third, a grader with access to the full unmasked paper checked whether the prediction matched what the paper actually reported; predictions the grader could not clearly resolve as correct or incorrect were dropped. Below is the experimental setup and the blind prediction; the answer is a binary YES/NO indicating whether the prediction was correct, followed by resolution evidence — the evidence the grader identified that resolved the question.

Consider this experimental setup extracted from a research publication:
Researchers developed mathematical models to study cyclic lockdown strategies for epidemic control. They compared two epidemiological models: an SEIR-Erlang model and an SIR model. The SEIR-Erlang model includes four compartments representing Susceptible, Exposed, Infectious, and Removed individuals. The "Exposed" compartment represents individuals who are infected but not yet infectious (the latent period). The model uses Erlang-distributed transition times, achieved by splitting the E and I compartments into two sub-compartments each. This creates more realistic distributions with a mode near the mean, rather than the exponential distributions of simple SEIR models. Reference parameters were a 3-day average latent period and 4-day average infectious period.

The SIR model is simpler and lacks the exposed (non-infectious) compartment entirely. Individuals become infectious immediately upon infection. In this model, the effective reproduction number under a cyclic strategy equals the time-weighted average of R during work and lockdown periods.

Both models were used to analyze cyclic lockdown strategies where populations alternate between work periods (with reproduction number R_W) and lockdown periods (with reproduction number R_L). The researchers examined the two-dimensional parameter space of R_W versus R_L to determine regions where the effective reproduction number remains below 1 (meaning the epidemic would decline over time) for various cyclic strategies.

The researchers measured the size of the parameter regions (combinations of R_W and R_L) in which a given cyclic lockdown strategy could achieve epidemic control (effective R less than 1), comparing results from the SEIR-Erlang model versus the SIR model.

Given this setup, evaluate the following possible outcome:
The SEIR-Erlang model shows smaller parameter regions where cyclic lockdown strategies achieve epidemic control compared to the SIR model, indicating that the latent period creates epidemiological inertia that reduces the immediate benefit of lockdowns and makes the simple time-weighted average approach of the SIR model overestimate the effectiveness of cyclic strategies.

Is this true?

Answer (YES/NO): NO